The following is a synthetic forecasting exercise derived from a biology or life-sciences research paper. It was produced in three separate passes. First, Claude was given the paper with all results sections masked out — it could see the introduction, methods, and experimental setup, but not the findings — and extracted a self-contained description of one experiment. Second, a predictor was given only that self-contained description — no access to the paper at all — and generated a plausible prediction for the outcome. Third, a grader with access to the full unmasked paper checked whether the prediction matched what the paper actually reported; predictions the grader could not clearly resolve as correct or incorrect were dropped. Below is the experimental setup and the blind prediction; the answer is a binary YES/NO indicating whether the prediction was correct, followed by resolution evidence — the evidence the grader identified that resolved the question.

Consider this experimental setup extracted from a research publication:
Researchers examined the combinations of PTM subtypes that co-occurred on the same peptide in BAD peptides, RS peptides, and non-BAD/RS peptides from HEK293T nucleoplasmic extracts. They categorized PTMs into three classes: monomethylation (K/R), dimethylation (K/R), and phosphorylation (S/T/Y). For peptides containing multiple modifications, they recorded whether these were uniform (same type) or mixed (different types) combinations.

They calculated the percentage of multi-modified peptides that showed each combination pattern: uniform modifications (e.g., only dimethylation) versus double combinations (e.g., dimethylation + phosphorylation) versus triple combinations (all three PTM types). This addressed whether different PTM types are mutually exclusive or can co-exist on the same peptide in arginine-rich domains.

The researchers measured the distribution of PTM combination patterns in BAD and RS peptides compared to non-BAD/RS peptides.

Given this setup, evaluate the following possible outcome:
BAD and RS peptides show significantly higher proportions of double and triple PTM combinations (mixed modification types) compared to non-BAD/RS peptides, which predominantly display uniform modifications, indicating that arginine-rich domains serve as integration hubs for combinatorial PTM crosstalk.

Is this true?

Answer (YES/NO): YES